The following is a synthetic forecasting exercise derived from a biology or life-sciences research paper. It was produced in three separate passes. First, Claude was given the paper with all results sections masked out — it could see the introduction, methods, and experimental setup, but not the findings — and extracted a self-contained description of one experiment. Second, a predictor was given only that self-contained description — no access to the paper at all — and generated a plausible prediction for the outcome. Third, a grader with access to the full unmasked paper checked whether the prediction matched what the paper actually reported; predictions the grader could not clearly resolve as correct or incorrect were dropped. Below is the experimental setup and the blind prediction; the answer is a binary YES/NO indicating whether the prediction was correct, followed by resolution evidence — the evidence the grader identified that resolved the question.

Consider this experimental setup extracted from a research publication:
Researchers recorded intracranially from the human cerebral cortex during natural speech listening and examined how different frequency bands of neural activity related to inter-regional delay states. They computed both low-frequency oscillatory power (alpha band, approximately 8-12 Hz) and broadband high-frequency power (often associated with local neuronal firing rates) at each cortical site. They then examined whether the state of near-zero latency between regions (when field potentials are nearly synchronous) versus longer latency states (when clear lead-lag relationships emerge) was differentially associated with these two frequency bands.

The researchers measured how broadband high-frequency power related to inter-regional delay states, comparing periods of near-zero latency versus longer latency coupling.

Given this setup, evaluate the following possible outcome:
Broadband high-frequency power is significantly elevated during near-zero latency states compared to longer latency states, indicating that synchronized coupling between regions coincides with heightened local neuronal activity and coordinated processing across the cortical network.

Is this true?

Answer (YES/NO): NO